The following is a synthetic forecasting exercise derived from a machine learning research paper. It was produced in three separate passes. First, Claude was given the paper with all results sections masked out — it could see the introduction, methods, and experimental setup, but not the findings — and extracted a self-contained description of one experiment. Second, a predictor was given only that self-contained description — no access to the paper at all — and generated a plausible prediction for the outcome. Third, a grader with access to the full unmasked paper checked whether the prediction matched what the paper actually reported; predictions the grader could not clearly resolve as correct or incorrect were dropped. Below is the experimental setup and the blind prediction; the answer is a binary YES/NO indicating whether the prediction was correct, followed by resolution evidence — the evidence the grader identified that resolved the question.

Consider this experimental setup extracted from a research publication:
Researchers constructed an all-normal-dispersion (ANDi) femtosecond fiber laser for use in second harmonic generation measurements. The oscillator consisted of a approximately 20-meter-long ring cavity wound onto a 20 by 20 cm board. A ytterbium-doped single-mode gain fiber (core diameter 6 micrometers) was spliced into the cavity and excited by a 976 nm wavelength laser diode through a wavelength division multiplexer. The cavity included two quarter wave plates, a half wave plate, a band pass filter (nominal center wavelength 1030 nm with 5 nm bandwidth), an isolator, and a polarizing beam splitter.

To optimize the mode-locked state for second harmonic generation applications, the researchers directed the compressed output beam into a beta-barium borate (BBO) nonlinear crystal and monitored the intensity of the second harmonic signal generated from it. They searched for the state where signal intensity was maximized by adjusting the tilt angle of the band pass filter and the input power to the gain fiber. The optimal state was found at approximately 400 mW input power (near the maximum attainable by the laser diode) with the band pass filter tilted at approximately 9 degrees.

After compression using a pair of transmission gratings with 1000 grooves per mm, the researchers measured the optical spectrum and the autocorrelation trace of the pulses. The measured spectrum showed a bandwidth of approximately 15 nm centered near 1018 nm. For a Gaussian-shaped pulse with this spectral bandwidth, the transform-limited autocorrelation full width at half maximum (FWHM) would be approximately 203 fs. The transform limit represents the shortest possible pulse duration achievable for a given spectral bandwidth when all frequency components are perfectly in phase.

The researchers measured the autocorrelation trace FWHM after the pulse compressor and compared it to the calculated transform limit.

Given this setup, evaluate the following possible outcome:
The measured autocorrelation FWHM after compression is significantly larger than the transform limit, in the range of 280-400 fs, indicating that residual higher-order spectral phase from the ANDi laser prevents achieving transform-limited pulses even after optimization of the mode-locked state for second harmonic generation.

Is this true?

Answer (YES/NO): NO